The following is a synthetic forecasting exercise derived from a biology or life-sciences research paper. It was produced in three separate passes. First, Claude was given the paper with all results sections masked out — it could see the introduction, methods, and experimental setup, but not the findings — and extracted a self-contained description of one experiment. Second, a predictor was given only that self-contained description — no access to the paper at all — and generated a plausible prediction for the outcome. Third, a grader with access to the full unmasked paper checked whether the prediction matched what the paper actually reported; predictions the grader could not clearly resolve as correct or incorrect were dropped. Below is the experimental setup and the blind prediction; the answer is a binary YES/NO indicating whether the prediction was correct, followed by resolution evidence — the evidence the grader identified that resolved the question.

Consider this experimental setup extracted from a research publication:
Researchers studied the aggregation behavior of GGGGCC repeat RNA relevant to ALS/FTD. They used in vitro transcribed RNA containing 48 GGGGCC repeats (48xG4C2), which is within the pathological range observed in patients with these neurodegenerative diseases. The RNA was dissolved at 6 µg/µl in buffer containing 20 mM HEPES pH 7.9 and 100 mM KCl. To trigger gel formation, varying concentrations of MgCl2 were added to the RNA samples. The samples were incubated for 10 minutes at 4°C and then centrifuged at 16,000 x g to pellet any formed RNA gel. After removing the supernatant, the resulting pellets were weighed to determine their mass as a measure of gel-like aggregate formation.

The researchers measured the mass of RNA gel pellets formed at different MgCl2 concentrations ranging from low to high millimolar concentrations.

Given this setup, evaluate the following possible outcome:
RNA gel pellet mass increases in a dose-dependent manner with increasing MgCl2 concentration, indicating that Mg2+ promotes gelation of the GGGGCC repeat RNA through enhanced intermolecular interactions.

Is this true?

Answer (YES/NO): YES